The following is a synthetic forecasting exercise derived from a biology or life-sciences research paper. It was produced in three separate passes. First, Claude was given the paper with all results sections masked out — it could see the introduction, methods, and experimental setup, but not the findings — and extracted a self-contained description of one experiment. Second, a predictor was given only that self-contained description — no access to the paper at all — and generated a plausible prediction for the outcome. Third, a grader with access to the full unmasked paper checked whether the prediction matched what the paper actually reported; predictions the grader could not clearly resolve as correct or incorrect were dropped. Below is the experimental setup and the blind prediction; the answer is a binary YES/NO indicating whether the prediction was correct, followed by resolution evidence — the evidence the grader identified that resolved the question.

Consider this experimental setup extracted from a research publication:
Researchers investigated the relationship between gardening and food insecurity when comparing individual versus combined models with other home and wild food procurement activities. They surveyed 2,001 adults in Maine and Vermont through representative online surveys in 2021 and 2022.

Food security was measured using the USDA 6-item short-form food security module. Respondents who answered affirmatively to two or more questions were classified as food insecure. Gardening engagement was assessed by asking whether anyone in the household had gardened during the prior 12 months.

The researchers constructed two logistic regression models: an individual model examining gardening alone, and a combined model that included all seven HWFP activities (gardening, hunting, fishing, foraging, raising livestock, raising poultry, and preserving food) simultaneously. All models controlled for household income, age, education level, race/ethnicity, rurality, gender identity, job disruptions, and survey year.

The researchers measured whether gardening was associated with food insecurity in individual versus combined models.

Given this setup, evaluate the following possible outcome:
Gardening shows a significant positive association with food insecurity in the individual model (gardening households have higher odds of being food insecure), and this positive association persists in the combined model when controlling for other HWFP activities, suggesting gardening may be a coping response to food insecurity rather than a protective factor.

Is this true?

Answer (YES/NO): NO